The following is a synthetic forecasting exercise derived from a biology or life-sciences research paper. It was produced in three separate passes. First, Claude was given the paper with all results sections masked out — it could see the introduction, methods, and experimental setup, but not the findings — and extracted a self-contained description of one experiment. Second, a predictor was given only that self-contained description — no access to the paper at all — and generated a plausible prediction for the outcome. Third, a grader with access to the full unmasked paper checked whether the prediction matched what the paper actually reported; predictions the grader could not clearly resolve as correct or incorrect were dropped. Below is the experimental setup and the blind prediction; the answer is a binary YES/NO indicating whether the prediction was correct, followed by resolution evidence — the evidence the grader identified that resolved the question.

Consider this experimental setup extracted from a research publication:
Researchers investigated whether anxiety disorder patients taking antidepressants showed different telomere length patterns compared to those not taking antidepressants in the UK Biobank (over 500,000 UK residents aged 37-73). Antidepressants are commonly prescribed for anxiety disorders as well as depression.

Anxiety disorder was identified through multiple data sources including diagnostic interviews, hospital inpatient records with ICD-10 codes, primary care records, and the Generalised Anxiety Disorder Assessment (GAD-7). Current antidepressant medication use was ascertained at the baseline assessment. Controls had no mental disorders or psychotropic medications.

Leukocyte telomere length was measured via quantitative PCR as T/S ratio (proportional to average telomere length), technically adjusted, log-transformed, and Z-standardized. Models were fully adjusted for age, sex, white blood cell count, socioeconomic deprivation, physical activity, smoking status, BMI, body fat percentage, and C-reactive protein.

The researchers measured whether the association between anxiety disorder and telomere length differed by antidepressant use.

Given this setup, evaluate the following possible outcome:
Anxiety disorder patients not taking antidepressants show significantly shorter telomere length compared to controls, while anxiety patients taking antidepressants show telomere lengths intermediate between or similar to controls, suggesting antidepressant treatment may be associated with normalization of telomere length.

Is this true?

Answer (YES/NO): NO